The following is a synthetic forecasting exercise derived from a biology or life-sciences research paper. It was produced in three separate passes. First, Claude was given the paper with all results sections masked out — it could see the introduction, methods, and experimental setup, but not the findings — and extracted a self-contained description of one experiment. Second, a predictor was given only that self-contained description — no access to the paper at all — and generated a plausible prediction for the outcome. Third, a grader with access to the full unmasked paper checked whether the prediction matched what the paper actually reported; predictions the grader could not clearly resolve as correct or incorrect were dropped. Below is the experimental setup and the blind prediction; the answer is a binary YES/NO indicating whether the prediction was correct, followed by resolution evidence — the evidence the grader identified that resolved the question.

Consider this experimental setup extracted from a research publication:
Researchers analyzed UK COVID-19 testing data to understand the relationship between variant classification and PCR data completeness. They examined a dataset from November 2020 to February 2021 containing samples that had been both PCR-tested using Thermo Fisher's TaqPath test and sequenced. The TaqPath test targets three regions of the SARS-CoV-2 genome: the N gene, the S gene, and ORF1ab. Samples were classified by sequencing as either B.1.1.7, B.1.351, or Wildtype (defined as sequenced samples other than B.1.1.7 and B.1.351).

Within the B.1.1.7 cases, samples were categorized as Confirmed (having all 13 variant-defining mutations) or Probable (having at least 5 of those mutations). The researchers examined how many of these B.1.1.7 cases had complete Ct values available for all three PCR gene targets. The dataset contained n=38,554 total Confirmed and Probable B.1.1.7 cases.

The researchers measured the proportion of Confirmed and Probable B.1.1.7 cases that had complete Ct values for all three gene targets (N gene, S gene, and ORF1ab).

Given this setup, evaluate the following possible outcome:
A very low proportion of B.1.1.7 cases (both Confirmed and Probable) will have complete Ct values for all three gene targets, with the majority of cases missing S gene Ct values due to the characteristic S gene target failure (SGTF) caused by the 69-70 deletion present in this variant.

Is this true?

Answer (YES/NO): YES